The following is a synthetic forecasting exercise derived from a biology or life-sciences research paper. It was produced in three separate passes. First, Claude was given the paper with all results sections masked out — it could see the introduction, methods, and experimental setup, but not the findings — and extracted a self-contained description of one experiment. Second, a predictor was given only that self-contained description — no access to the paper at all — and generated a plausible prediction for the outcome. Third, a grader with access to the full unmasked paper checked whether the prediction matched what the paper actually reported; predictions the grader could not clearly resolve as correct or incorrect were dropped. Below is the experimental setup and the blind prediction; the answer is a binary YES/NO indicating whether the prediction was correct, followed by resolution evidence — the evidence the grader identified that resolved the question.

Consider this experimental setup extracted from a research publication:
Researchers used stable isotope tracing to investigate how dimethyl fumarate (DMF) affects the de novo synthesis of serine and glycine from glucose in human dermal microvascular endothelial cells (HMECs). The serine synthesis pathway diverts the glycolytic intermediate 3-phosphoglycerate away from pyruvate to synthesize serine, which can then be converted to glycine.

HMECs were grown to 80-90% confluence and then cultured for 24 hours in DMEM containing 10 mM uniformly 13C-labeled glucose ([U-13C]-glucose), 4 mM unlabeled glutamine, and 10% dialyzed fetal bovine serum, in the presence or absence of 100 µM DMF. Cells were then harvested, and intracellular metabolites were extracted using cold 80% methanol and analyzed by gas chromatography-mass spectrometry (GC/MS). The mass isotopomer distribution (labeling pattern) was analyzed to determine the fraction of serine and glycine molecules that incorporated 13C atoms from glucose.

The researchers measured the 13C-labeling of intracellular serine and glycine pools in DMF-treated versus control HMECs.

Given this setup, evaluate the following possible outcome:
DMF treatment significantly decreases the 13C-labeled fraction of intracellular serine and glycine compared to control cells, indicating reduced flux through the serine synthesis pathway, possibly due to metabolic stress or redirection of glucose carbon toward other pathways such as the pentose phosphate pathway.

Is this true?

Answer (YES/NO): YES